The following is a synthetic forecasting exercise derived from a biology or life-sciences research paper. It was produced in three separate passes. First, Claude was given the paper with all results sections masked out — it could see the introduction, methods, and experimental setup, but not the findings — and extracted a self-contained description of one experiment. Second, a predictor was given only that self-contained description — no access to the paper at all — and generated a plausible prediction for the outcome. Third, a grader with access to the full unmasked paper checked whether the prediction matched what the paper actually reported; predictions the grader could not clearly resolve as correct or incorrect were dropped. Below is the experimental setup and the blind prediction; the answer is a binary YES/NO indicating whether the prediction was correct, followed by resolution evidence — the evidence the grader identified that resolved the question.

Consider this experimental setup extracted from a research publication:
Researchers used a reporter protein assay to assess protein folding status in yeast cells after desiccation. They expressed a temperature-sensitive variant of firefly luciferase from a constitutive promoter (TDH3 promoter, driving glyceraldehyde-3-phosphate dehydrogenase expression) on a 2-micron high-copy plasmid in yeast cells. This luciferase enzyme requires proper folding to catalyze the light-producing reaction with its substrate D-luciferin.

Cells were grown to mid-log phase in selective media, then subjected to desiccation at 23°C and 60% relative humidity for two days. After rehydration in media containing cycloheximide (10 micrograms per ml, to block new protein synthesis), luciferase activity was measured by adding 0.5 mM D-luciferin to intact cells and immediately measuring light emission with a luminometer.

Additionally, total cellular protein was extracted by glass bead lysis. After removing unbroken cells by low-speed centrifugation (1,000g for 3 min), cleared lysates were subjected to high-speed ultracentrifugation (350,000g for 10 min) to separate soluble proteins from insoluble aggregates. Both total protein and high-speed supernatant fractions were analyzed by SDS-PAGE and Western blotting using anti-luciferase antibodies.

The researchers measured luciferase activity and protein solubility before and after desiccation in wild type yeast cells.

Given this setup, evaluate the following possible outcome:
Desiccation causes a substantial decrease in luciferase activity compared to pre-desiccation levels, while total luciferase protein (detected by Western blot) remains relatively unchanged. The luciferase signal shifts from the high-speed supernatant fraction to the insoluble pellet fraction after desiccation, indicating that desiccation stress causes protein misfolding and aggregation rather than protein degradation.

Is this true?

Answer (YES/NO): YES